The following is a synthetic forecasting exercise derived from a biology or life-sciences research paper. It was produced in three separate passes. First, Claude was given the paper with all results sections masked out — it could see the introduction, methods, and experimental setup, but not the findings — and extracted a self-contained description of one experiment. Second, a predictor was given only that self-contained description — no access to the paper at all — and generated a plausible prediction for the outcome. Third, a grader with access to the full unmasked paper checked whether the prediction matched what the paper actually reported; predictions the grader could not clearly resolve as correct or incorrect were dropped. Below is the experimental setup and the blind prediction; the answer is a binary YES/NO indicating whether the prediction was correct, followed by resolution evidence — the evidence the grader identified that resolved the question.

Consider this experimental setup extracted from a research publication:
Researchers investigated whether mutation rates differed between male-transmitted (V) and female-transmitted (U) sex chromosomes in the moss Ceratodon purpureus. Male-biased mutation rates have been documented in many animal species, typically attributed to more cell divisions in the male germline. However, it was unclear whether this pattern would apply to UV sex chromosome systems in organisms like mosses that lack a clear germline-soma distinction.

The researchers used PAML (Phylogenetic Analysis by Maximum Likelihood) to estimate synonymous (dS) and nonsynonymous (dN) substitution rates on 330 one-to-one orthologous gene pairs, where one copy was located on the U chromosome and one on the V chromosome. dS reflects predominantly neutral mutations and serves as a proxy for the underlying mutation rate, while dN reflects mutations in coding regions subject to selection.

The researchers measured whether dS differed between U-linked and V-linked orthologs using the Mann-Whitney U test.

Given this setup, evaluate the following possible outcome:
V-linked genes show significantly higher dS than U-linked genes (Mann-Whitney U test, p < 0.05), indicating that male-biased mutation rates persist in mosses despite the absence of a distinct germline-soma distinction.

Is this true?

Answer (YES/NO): YES